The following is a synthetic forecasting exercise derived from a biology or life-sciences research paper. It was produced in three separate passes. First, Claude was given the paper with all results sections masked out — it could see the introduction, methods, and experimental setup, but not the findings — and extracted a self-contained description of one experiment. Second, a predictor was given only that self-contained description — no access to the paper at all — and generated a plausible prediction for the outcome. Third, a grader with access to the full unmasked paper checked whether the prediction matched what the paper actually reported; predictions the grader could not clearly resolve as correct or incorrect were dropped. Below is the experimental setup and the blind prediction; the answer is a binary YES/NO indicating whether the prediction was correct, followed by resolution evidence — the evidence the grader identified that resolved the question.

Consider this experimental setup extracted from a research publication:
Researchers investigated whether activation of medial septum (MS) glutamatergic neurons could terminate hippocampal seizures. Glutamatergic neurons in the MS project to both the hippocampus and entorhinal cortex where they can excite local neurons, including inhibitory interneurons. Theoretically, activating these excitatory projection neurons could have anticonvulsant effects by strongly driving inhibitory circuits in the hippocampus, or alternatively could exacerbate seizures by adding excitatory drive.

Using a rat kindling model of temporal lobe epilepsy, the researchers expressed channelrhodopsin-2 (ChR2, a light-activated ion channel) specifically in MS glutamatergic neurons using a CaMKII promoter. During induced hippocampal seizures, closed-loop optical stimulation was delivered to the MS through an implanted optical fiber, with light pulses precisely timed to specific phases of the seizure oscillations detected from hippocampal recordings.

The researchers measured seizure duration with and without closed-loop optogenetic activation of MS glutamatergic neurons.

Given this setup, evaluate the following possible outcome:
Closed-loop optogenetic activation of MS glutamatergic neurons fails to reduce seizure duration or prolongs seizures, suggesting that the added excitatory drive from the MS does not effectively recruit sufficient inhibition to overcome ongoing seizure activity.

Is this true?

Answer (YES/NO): YES